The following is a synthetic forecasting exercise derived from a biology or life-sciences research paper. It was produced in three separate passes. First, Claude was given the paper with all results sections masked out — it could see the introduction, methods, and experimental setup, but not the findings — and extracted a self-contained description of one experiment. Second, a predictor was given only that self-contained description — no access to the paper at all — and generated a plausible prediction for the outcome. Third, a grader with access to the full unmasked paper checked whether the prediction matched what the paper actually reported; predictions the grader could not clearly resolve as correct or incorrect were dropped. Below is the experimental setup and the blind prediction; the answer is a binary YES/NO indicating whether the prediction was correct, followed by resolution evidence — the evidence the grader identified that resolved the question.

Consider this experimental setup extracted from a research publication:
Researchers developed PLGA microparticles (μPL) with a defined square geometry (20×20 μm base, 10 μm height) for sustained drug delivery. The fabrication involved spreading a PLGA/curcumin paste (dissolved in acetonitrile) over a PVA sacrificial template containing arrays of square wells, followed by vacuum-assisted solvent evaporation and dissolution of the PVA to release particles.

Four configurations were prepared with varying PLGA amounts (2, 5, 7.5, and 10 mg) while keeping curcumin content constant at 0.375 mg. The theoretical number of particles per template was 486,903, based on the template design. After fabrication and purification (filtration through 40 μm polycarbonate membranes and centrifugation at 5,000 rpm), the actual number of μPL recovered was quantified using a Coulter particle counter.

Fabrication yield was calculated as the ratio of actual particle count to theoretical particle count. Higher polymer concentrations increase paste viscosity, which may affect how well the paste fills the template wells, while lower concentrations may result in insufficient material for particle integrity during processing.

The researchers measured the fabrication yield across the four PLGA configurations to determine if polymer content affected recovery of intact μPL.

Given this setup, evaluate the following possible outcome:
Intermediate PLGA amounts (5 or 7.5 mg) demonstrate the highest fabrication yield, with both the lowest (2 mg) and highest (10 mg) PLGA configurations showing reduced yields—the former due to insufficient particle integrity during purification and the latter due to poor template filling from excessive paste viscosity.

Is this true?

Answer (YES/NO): NO